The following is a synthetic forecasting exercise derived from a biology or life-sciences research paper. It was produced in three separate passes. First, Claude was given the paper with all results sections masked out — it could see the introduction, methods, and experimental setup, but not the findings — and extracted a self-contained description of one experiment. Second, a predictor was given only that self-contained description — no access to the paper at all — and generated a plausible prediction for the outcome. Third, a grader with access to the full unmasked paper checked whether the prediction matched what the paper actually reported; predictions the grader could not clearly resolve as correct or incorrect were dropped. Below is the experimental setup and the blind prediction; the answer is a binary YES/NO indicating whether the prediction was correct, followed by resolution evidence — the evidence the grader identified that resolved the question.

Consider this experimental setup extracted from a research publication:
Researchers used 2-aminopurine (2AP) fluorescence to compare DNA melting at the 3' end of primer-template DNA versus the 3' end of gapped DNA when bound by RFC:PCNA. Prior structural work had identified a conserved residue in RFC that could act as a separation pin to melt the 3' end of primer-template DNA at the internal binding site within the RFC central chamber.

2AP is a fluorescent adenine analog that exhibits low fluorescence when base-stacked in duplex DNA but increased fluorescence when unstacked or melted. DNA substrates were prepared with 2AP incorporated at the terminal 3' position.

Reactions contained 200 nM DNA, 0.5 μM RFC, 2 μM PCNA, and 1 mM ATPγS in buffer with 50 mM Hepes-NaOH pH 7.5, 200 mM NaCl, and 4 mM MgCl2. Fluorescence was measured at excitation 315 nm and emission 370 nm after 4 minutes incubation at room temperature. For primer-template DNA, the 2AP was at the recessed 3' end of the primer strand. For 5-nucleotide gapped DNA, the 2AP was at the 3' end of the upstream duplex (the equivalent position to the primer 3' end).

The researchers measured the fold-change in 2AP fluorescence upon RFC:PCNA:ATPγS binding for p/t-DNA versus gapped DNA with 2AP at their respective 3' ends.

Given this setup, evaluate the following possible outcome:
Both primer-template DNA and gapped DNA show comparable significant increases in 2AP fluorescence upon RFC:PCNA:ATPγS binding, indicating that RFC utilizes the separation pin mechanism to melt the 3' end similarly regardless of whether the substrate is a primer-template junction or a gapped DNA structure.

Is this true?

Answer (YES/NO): YES